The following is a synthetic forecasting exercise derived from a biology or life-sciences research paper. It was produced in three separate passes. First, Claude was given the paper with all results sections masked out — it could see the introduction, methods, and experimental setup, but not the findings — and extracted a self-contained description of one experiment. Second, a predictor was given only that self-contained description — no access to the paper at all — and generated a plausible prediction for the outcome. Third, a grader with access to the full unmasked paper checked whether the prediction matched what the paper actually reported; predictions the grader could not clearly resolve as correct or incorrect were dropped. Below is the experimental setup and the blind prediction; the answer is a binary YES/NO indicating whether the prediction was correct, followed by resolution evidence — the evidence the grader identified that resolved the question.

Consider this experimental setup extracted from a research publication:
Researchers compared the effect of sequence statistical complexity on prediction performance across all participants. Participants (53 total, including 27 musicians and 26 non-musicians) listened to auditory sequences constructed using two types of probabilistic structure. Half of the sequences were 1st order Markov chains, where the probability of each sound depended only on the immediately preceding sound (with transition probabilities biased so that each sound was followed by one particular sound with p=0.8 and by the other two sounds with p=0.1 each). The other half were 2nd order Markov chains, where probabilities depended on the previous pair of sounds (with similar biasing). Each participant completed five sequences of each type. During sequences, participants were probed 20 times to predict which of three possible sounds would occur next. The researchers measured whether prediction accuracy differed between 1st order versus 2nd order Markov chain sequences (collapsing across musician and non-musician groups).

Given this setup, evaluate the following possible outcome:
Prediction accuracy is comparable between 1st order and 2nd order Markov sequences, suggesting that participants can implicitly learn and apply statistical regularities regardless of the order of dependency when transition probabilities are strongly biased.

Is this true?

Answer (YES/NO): NO